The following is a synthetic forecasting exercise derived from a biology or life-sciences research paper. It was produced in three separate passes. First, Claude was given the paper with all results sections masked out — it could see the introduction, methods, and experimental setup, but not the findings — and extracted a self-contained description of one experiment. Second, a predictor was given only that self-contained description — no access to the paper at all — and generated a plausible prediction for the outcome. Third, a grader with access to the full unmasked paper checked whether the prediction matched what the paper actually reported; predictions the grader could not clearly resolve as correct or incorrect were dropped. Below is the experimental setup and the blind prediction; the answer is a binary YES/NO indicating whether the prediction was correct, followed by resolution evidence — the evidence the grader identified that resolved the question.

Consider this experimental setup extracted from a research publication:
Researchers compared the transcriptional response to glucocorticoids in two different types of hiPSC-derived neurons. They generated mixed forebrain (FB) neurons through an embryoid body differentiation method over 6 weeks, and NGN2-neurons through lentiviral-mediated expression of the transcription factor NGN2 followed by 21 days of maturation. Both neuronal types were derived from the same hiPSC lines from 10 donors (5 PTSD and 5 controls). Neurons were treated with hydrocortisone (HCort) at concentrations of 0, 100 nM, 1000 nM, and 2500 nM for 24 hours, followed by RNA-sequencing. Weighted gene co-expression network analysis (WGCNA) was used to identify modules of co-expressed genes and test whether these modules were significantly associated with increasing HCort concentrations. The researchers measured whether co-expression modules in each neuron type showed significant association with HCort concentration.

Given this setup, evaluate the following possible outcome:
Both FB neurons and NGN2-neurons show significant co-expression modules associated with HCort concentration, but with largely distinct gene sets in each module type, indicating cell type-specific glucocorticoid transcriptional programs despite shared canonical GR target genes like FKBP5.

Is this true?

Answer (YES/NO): NO